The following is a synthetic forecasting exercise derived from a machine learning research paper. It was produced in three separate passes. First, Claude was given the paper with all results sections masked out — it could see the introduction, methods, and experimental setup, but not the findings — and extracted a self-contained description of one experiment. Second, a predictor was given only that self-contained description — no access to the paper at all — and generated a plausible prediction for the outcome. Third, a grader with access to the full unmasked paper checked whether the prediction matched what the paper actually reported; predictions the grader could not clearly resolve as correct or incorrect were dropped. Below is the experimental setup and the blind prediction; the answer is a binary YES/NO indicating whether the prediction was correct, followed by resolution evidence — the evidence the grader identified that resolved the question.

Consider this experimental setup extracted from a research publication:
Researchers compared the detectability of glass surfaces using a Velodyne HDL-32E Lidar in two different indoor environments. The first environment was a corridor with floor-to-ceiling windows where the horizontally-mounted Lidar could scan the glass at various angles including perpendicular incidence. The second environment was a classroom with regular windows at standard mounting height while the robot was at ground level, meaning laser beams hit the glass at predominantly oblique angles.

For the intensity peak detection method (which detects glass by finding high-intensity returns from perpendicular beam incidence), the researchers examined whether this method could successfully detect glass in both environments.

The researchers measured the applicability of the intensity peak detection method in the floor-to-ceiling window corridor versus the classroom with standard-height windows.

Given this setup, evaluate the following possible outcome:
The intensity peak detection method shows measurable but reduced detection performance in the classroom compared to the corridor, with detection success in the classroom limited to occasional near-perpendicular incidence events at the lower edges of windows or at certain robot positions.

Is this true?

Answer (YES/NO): NO